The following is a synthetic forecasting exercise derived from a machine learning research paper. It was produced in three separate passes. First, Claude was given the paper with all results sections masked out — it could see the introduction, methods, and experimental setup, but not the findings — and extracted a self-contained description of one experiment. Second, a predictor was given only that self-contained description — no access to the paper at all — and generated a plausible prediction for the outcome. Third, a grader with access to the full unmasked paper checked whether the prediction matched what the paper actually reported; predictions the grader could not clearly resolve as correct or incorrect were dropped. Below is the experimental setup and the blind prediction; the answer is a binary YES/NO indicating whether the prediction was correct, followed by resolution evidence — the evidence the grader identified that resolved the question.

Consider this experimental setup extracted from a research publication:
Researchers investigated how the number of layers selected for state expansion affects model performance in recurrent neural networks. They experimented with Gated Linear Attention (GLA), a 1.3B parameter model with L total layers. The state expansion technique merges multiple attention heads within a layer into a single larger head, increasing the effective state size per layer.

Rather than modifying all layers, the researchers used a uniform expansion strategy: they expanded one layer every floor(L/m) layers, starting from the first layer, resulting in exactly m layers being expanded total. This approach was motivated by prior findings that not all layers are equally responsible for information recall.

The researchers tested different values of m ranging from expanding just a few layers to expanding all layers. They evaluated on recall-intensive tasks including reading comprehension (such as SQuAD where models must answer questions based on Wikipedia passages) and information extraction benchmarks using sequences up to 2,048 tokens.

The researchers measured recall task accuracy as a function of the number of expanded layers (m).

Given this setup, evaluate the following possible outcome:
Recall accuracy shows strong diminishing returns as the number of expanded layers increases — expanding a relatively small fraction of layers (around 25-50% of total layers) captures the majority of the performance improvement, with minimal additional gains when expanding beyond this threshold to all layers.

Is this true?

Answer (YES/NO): NO